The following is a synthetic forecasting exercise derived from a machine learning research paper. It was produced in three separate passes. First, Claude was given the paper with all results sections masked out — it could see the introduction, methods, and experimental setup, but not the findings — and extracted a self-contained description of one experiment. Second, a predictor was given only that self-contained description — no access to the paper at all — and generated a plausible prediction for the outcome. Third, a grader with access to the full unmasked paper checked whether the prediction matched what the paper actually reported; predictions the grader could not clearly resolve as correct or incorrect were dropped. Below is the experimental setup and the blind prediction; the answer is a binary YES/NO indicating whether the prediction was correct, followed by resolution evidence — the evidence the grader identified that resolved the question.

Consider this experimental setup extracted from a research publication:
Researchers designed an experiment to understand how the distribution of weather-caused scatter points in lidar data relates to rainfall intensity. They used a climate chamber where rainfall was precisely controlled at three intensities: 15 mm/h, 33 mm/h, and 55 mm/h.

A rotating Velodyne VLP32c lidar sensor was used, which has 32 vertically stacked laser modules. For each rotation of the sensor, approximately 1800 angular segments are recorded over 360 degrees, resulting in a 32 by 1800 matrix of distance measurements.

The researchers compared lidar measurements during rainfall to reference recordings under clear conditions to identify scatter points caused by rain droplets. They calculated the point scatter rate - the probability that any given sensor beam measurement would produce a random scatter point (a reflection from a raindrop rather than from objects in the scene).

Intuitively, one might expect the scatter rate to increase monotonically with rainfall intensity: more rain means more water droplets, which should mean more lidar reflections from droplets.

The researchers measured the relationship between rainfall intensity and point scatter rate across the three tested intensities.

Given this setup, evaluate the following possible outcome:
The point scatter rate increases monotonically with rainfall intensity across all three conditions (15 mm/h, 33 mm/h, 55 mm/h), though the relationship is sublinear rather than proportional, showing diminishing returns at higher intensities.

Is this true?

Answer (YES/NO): NO